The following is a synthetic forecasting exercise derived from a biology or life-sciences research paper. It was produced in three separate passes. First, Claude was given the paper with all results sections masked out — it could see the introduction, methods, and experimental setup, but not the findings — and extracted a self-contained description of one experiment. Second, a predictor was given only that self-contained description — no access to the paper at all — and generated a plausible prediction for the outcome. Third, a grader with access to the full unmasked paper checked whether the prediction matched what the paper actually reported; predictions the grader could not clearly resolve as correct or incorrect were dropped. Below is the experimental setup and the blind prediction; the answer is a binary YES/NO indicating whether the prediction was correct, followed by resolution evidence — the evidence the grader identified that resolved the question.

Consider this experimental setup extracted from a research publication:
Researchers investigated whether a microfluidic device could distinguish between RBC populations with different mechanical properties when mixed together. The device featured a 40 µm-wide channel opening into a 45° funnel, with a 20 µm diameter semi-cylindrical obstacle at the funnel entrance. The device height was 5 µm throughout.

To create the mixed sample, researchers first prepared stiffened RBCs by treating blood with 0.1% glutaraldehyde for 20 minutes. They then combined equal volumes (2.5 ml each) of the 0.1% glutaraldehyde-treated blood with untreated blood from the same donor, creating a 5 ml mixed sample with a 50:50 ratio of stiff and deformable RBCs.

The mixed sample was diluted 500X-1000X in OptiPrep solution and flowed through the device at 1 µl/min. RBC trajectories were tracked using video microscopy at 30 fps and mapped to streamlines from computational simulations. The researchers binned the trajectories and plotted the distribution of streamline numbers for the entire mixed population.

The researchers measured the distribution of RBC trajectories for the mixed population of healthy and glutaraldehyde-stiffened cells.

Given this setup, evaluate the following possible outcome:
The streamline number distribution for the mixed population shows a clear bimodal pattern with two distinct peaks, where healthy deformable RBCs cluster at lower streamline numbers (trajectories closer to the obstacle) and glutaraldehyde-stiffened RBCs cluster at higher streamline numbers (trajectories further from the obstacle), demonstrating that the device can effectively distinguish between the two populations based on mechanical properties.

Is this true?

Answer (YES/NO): YES